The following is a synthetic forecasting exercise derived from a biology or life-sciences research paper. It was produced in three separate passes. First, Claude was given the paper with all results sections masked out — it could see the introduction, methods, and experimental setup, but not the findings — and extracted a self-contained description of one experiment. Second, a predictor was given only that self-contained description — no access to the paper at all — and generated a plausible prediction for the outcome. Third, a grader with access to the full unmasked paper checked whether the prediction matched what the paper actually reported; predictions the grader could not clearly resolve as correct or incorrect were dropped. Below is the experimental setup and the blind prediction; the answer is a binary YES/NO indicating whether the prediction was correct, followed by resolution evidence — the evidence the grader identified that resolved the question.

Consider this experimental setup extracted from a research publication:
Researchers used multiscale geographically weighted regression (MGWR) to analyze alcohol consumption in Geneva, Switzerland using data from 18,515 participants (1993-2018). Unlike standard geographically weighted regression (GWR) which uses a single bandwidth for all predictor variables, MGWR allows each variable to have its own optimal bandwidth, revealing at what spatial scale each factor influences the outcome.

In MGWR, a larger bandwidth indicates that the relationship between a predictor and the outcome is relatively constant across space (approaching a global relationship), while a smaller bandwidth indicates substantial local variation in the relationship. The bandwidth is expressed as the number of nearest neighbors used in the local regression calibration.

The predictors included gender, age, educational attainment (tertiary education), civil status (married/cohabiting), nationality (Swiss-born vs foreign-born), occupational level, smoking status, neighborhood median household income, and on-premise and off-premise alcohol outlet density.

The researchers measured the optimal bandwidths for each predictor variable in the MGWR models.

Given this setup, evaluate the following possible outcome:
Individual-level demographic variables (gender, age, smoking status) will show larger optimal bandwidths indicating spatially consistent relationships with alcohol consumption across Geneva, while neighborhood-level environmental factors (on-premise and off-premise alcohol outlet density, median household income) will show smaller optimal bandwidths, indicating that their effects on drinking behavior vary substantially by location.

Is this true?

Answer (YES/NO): NO